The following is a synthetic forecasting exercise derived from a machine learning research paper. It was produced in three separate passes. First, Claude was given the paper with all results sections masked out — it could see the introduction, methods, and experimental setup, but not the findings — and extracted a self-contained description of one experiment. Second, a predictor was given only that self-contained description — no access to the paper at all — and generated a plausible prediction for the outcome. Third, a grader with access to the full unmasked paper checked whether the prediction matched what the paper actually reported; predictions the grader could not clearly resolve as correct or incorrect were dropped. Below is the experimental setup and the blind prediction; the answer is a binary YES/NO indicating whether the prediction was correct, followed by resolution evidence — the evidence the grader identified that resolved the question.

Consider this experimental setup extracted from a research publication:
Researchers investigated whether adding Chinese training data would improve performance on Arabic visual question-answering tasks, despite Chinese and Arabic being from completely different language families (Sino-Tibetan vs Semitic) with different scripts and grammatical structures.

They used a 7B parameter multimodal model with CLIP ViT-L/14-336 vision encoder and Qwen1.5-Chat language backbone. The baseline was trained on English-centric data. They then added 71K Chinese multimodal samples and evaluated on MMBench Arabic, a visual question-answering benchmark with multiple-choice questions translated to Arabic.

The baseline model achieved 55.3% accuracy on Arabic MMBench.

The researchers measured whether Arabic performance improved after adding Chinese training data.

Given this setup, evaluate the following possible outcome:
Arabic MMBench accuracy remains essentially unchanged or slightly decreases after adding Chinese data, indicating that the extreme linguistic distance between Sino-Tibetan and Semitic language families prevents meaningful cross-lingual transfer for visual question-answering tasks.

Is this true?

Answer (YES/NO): NO